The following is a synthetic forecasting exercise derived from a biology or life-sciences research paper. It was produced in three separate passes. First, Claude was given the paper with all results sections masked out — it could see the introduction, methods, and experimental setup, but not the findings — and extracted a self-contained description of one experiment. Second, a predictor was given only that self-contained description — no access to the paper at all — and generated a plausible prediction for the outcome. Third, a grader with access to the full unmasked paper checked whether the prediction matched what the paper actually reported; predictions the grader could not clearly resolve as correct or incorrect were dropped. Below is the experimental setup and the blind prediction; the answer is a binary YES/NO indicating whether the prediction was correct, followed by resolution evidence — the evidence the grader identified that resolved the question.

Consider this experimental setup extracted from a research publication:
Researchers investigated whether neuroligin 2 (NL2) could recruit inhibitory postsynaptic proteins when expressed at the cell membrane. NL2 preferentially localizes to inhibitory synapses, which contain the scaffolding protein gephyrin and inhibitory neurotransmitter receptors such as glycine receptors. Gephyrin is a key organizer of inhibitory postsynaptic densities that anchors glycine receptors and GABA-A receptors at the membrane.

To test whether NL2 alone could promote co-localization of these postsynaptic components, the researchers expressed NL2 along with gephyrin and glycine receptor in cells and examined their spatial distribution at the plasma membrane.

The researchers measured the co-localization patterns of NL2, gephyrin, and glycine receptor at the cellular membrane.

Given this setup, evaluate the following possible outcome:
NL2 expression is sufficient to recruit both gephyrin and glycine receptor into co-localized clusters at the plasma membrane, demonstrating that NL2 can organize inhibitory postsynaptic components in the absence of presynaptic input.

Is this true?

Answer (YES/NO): YES